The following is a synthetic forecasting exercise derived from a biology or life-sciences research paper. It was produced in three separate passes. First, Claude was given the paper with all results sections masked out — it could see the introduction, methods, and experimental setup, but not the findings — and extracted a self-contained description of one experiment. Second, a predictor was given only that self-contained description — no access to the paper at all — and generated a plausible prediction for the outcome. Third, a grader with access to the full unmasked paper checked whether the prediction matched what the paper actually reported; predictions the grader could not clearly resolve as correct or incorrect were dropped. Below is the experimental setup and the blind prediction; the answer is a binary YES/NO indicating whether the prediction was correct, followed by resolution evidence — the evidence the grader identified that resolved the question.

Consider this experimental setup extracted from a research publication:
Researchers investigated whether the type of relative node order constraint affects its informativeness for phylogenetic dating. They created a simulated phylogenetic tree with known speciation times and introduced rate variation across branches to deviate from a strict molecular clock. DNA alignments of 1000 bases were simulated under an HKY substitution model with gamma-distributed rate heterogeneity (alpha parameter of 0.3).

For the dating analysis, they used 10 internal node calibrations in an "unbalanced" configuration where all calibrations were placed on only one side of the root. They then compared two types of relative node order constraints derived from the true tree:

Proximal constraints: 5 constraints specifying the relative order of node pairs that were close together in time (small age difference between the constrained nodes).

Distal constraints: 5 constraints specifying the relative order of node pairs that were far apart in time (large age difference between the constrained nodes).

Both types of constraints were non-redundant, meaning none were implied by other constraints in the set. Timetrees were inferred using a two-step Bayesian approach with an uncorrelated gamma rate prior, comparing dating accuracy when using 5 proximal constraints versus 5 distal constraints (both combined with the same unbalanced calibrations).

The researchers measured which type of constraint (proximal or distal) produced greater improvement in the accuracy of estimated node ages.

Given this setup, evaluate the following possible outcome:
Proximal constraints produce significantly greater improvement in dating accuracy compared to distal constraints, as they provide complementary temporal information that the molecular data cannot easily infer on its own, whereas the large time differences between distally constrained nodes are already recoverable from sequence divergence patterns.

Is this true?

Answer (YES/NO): NO